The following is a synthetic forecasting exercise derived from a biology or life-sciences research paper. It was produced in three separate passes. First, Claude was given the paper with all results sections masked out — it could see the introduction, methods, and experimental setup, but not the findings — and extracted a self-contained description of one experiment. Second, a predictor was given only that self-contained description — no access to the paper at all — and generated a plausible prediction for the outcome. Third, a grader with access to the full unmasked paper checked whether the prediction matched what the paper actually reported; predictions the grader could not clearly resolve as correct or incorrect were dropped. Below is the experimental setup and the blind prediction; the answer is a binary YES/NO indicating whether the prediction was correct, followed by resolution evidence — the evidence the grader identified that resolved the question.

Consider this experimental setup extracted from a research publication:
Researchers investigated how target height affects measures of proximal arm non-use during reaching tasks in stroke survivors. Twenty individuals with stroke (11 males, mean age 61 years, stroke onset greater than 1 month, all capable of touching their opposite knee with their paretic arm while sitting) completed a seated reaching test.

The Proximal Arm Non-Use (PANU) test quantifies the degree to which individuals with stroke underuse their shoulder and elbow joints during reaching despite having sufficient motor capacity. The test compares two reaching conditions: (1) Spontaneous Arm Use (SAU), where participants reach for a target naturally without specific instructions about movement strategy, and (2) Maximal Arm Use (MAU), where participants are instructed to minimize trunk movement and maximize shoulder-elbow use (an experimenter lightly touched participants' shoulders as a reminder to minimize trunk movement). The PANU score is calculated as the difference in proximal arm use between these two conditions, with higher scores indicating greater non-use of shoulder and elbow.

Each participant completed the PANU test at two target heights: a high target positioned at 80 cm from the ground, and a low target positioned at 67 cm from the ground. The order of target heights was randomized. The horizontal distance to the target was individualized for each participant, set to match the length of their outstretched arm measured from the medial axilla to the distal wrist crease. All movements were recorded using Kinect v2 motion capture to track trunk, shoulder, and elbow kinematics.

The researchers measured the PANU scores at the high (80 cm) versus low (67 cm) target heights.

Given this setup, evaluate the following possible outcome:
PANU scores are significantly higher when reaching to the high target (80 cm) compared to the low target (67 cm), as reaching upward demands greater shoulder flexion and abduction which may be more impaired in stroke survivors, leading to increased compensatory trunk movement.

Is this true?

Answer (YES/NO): NO